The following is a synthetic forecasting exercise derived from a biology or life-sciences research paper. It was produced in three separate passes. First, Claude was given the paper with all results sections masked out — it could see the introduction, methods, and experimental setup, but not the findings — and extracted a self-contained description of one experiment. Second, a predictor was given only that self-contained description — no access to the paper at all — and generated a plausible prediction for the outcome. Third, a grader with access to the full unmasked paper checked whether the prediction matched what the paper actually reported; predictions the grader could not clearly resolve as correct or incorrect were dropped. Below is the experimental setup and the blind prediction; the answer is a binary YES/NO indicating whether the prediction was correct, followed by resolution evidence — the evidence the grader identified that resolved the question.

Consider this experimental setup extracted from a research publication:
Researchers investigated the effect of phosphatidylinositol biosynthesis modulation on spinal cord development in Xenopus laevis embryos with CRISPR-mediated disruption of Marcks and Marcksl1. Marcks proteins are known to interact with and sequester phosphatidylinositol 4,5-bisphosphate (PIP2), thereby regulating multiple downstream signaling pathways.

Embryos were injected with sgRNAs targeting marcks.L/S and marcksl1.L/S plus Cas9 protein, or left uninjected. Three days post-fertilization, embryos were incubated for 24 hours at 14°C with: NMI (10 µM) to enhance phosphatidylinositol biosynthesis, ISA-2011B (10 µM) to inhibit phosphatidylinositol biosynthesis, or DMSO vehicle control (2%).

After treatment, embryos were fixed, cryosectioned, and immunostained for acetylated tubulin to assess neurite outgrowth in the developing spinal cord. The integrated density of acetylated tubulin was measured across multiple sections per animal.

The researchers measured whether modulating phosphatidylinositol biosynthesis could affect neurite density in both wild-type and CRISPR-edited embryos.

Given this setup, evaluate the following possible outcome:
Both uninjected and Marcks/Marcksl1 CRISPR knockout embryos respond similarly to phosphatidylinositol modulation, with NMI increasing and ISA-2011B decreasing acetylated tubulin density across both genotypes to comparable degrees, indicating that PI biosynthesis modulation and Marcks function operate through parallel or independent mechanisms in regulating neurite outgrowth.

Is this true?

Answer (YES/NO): NO